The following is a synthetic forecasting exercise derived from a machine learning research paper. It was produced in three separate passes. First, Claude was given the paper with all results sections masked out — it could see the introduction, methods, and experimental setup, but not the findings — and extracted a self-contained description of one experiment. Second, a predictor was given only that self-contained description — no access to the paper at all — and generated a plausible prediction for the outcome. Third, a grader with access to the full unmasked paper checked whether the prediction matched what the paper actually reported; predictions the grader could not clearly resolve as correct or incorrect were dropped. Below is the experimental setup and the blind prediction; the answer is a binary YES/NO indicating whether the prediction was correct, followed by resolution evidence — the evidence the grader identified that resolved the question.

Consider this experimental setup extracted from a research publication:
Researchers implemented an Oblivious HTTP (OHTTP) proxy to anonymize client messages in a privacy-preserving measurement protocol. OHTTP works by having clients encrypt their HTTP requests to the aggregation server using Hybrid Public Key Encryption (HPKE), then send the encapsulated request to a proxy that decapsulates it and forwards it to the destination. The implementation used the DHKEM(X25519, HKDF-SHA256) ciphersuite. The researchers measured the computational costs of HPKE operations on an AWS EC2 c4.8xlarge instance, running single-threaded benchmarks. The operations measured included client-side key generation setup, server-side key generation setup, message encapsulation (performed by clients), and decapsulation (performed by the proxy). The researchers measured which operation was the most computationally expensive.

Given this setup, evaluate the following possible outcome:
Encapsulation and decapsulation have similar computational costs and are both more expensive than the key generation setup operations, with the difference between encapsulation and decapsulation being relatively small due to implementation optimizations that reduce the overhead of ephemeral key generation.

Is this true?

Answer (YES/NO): NO